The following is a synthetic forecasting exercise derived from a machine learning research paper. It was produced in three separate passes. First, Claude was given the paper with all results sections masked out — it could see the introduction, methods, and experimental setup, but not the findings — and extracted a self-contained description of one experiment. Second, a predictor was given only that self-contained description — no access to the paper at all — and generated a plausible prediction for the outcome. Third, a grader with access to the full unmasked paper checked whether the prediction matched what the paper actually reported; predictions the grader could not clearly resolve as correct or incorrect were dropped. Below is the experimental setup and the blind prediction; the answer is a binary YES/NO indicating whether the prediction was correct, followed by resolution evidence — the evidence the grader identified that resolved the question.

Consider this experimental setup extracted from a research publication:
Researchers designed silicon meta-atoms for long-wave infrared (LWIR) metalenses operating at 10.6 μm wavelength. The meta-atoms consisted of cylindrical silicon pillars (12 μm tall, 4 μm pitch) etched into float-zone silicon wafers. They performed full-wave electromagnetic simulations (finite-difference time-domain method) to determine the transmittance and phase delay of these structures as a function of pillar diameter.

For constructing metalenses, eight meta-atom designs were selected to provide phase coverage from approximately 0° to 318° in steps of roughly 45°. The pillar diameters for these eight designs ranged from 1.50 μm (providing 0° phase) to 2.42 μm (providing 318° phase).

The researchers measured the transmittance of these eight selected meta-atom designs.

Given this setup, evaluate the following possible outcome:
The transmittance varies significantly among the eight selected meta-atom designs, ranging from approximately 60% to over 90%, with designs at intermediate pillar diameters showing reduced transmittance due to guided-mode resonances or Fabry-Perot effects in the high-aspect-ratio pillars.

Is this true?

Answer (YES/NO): NO